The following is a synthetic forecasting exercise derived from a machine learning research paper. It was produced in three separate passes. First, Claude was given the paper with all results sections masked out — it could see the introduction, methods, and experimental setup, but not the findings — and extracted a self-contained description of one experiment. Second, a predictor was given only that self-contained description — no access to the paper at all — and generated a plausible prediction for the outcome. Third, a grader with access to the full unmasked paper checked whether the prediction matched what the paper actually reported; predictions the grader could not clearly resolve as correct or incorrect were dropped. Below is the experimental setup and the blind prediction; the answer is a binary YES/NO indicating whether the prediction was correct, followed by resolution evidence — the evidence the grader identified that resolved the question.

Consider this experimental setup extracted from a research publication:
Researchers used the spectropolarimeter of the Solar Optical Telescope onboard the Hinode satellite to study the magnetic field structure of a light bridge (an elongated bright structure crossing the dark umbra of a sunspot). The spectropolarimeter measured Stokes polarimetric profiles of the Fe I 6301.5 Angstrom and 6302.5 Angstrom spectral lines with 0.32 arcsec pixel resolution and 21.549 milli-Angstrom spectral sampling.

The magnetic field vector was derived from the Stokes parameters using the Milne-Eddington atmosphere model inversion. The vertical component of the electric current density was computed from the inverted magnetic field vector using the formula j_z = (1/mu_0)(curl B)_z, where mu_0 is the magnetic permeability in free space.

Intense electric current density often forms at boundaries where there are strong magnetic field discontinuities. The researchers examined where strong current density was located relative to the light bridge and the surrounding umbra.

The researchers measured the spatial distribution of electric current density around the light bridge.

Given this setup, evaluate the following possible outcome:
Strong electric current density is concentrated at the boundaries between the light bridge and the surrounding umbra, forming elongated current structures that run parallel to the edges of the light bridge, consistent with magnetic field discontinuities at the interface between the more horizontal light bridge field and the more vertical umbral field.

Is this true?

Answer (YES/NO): NO